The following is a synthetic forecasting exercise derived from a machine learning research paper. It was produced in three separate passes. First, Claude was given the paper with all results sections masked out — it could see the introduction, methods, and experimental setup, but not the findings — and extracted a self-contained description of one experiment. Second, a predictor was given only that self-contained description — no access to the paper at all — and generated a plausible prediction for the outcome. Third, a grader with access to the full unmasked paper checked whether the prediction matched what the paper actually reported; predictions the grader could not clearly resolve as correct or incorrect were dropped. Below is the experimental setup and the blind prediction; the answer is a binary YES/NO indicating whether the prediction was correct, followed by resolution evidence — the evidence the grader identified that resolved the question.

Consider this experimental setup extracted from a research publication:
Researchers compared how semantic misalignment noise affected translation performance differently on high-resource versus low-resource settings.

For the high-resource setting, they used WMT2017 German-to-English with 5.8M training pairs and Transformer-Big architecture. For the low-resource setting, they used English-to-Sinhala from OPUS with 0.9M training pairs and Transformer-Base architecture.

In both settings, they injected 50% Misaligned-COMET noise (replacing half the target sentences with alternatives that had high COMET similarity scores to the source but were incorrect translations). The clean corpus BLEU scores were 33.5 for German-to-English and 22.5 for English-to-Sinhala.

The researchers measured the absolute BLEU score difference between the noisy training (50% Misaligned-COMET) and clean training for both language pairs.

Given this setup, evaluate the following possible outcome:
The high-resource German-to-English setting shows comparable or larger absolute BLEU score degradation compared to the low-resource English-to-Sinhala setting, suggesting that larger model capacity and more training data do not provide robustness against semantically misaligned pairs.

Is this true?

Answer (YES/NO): NO